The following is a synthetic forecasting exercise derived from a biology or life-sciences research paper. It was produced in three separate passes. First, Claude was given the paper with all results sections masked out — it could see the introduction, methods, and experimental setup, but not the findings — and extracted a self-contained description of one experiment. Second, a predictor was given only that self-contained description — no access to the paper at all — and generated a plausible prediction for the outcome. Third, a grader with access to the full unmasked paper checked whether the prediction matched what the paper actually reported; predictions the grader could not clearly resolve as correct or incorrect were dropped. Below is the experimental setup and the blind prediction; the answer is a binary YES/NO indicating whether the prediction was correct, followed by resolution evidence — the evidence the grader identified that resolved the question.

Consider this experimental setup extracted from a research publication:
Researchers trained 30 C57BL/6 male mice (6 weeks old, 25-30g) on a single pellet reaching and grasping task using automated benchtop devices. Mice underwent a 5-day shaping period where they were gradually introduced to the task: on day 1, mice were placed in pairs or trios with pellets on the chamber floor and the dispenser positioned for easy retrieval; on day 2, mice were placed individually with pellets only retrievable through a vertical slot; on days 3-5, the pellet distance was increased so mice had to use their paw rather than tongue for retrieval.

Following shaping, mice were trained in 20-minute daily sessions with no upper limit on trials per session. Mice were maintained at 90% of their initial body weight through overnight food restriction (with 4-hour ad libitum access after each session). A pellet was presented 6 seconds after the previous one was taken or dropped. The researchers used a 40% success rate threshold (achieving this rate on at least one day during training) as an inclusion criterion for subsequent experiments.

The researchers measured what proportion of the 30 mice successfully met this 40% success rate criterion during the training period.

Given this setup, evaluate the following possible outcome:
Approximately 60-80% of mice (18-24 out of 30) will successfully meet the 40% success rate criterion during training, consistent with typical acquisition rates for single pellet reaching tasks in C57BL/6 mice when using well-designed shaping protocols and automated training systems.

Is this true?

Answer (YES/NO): YES